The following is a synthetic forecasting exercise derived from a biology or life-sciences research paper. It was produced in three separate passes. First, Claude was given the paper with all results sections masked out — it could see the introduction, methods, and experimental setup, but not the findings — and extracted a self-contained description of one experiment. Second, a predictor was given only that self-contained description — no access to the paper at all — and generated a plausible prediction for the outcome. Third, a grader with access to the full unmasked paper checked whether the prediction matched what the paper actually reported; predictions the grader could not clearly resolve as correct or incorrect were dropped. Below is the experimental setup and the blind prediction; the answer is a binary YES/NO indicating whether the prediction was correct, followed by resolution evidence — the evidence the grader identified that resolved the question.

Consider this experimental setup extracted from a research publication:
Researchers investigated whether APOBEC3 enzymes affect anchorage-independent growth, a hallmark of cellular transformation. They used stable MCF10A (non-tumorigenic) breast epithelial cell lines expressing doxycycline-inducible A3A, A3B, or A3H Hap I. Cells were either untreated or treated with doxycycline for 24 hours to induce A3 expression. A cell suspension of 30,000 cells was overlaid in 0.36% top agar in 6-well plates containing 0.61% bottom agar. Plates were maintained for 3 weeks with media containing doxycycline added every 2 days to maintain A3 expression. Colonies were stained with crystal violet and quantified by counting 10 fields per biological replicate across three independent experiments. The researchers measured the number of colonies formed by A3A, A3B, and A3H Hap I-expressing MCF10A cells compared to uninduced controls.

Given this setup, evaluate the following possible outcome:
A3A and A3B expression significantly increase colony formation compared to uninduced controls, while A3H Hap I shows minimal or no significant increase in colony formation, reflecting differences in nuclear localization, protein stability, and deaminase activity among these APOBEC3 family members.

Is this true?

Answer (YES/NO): NO